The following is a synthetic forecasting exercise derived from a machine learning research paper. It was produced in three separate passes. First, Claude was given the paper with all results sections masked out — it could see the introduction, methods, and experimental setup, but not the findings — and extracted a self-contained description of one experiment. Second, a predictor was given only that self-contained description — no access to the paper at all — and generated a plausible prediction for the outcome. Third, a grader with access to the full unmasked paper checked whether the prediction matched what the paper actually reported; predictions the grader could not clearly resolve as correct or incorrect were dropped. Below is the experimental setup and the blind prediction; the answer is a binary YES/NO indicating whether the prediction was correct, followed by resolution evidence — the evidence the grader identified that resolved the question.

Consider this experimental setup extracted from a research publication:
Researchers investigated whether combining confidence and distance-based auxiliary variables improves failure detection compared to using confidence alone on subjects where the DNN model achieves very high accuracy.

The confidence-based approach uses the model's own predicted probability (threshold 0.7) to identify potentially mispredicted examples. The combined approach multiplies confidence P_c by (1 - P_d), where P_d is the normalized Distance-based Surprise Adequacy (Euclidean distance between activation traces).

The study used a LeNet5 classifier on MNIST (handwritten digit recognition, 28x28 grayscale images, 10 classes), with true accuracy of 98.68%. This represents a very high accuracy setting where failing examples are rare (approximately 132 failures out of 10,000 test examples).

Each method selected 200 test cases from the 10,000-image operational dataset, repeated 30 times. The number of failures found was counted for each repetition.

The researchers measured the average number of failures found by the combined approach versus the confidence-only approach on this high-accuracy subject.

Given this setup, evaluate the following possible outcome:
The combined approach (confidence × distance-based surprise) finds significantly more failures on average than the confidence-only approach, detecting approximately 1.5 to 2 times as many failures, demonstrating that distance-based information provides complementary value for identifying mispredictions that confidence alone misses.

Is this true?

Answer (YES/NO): NO